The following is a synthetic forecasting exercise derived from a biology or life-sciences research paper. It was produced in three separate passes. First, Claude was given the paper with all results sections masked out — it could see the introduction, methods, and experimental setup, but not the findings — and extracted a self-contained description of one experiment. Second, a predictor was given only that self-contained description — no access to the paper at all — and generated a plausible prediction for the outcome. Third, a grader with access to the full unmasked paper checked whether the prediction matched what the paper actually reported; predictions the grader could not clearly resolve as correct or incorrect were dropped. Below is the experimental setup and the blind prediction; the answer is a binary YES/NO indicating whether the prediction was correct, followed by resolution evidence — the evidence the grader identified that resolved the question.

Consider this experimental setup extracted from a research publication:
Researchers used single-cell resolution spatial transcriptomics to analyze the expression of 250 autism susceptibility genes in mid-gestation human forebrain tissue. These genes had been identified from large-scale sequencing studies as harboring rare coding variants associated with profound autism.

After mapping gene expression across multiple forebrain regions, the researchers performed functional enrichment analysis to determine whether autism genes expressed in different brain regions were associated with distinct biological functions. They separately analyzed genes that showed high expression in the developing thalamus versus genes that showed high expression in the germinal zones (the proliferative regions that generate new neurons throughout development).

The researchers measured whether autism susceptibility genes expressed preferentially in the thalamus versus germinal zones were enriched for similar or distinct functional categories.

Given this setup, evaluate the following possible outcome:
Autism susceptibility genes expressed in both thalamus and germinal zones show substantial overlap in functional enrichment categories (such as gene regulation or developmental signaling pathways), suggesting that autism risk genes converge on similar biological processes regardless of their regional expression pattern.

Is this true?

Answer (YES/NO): NO